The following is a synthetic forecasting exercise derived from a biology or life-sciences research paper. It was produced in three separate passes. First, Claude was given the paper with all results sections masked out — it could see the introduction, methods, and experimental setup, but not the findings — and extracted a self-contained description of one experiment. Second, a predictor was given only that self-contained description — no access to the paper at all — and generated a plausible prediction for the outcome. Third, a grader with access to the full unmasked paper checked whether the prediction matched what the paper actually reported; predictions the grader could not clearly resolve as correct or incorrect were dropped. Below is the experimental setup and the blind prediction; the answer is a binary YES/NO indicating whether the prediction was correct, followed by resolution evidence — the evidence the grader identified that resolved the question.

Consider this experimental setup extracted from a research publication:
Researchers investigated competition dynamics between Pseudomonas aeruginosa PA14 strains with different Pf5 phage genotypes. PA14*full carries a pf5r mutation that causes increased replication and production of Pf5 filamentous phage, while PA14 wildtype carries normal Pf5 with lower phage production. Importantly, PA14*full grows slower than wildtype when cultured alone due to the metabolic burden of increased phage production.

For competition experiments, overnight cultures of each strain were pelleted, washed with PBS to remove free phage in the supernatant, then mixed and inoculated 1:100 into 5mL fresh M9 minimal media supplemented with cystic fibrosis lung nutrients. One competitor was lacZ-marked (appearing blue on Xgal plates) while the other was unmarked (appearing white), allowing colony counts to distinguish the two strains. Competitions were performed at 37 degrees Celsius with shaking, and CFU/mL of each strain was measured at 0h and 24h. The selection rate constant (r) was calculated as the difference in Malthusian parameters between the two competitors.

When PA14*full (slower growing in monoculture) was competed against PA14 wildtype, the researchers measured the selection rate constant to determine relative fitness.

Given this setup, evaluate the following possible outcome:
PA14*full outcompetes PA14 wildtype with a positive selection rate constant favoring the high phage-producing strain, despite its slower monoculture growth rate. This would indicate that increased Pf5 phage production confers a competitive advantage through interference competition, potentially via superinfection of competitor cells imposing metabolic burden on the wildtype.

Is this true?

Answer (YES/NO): YES